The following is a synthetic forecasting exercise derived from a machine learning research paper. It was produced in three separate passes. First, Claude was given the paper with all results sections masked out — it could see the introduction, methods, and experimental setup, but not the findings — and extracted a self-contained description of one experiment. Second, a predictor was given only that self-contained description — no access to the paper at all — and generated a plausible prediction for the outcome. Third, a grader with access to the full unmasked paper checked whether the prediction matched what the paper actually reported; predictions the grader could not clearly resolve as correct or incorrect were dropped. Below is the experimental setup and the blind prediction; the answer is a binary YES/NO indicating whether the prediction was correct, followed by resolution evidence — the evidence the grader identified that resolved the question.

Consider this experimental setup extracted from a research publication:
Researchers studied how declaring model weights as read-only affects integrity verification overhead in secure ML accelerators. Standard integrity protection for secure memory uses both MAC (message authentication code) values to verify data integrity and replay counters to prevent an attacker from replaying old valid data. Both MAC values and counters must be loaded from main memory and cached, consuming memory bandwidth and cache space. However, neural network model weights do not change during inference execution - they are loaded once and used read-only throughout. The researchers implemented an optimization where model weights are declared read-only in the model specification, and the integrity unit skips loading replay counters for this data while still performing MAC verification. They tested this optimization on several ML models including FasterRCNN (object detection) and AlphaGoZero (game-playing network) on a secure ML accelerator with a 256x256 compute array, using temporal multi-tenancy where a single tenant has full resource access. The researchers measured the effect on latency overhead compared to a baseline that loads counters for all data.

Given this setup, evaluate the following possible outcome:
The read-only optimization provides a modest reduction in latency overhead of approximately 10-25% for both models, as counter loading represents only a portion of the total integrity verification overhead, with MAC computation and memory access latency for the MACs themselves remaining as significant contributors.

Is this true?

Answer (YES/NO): NO